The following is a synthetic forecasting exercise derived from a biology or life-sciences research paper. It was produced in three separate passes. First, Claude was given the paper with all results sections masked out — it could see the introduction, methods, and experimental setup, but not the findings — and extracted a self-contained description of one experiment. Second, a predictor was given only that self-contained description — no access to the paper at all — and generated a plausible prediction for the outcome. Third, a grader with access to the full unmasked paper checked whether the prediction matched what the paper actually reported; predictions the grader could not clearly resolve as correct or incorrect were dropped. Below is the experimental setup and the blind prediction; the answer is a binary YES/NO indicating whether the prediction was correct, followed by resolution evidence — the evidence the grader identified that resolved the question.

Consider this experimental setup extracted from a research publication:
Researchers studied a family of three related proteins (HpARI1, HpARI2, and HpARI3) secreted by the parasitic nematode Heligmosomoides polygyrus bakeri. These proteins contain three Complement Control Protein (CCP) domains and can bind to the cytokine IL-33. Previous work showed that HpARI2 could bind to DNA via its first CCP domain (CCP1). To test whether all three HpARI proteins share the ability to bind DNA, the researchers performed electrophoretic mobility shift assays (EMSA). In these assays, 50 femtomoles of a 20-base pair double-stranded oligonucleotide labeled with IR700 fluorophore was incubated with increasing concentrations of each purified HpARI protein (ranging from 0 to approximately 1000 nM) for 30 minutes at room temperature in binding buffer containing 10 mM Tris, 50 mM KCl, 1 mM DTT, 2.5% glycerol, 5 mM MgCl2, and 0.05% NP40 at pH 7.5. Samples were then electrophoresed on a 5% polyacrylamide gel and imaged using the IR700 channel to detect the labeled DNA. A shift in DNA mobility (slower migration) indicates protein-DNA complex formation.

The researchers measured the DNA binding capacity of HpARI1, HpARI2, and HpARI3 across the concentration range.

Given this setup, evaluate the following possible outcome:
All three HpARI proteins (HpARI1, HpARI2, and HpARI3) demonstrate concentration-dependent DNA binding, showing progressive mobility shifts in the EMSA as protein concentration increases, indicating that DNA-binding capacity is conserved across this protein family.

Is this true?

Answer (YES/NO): NO